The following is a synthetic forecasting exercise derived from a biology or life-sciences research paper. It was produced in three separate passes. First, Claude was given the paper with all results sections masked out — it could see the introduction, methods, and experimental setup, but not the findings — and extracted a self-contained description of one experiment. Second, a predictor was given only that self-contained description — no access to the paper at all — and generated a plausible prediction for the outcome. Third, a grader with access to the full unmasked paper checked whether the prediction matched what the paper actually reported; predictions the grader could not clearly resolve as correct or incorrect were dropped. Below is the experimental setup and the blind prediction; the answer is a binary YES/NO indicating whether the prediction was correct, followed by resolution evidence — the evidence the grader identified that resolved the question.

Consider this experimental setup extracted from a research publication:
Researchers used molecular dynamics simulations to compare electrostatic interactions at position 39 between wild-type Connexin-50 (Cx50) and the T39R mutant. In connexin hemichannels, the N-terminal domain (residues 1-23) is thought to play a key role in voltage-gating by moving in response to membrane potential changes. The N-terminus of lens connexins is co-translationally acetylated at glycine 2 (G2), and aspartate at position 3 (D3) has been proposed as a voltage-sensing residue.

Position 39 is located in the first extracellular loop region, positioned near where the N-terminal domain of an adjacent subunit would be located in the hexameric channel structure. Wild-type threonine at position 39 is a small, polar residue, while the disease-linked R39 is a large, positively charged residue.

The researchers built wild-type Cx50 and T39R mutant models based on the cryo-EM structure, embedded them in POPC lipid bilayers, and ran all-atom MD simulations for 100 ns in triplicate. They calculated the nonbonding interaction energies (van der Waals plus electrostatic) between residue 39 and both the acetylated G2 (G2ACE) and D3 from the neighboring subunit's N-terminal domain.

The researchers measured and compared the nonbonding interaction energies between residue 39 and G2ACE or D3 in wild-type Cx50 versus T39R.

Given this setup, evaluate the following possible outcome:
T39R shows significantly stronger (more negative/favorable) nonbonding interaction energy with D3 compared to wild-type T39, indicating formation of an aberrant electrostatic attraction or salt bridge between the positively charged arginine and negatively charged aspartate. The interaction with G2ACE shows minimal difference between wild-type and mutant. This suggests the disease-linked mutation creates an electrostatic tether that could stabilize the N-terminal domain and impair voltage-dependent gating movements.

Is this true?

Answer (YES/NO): NO